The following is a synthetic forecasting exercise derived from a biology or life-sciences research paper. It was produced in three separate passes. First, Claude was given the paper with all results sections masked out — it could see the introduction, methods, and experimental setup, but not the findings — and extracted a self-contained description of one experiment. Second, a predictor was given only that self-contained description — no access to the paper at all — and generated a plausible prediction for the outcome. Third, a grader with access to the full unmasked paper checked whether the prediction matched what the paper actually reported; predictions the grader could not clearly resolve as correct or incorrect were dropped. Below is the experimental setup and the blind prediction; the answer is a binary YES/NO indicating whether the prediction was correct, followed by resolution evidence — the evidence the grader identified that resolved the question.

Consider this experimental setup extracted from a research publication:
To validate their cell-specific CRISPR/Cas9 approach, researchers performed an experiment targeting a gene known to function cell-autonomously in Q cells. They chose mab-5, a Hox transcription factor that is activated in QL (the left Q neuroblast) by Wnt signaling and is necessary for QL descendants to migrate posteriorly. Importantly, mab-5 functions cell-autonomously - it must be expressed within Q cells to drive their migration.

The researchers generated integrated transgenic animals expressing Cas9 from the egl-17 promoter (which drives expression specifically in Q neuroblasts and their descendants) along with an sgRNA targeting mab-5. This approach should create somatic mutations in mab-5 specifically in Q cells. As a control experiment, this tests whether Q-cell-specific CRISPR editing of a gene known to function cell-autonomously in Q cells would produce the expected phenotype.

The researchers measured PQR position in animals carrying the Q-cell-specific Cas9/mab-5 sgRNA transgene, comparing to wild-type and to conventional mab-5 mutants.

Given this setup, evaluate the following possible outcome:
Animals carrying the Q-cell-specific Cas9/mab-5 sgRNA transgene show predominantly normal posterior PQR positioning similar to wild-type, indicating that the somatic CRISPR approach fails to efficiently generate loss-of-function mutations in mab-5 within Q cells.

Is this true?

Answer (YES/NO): NO